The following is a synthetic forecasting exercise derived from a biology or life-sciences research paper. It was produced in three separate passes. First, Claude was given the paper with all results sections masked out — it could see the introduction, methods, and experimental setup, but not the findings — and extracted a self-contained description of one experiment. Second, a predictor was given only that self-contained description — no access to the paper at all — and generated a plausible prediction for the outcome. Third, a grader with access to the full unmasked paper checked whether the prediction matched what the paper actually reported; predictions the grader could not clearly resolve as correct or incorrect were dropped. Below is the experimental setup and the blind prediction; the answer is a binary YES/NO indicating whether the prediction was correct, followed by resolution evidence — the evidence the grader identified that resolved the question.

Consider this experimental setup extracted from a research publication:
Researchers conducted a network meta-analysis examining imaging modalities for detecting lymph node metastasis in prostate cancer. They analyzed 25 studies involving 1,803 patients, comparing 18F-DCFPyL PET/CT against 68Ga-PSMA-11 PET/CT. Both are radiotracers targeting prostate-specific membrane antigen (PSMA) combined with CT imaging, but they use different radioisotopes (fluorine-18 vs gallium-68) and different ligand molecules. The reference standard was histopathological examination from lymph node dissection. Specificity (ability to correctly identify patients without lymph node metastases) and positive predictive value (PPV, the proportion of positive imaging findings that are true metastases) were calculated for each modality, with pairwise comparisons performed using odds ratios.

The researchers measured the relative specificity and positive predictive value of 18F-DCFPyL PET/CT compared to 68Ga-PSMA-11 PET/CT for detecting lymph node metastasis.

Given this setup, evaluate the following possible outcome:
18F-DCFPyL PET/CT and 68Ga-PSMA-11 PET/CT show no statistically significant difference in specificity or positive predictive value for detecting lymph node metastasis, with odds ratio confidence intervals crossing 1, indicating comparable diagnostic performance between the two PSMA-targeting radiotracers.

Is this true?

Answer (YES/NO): NO